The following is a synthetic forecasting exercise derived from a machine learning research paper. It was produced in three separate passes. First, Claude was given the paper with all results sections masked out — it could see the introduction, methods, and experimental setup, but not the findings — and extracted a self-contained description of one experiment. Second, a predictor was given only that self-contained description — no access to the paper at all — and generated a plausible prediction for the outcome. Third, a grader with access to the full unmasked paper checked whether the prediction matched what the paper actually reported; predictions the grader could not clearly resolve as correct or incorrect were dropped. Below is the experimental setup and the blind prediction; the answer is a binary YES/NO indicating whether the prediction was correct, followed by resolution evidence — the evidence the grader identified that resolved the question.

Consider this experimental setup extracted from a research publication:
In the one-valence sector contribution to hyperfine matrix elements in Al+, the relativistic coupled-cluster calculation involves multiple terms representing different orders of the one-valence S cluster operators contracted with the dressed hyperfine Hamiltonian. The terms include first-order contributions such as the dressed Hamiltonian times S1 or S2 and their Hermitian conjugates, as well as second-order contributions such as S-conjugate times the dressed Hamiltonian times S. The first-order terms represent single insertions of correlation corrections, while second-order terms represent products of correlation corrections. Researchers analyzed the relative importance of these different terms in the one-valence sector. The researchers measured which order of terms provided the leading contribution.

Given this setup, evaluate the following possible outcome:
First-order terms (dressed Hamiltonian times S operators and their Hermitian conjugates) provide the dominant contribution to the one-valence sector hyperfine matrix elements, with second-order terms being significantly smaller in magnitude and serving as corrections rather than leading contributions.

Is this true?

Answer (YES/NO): YES